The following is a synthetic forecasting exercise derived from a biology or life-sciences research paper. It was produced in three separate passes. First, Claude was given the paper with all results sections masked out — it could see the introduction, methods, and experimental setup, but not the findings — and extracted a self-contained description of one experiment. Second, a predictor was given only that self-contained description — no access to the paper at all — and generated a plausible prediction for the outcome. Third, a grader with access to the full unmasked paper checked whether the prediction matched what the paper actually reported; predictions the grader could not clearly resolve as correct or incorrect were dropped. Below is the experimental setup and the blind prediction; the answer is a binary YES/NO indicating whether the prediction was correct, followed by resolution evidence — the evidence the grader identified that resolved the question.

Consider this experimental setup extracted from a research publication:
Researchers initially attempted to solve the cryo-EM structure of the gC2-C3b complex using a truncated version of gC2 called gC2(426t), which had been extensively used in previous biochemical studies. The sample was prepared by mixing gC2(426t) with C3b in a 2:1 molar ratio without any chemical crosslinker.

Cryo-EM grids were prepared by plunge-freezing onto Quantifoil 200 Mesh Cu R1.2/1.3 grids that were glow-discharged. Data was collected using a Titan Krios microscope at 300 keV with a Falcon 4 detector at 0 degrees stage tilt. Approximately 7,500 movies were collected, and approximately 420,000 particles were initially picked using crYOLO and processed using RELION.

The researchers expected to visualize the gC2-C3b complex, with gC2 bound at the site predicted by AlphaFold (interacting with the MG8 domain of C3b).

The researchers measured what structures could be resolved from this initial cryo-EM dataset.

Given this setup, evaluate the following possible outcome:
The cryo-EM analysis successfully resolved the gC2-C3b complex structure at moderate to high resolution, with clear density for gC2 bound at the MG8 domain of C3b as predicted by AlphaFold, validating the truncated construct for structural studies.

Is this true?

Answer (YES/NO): NO